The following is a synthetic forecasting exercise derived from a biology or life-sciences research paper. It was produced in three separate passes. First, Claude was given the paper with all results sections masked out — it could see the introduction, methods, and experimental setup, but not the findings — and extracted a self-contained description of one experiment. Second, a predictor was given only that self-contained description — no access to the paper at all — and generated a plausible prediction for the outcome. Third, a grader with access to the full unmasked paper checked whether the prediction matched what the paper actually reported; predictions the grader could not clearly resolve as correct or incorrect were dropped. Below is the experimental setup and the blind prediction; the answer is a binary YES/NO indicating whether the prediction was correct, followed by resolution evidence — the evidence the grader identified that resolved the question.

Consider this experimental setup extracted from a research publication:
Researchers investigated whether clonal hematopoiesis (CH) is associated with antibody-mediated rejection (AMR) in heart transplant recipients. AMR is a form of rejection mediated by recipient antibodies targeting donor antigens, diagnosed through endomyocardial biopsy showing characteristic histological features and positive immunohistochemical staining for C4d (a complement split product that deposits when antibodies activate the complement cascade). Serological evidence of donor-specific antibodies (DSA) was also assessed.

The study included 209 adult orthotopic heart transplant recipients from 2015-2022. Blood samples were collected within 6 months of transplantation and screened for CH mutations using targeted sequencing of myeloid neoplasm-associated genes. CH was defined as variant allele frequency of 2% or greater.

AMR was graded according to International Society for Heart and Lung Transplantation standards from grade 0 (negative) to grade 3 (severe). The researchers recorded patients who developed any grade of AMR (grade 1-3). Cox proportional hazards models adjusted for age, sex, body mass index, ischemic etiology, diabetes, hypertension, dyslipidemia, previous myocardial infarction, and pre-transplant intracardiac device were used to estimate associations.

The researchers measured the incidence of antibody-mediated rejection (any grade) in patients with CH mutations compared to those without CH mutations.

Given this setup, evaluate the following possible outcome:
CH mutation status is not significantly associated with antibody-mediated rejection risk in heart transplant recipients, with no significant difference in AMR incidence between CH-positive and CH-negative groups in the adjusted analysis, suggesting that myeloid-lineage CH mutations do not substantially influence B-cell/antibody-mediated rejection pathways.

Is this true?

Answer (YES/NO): NO